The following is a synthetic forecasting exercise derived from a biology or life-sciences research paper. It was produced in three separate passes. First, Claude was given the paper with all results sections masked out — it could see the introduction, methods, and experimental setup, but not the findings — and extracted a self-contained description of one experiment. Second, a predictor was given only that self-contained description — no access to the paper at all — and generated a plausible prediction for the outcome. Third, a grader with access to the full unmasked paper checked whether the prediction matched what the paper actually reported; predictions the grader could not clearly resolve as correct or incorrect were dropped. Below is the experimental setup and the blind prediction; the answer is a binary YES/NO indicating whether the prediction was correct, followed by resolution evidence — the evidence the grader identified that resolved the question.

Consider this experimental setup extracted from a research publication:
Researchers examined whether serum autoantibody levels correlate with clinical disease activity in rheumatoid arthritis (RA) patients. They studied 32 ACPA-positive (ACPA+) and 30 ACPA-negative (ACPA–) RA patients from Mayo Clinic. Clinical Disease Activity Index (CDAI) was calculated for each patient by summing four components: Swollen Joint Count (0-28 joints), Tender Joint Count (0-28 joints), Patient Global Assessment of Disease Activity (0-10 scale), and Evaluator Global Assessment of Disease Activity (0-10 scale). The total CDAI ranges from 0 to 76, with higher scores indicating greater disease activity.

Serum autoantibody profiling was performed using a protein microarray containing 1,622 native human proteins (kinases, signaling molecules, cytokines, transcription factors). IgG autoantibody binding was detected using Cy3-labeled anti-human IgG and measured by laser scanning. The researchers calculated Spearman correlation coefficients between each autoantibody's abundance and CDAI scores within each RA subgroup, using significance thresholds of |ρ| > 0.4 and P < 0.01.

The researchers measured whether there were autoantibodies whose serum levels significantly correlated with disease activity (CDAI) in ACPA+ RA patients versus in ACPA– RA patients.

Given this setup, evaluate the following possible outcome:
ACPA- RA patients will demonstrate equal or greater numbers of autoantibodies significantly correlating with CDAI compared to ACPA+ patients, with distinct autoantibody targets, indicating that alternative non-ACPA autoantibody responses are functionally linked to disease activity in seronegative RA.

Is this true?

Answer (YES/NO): YES